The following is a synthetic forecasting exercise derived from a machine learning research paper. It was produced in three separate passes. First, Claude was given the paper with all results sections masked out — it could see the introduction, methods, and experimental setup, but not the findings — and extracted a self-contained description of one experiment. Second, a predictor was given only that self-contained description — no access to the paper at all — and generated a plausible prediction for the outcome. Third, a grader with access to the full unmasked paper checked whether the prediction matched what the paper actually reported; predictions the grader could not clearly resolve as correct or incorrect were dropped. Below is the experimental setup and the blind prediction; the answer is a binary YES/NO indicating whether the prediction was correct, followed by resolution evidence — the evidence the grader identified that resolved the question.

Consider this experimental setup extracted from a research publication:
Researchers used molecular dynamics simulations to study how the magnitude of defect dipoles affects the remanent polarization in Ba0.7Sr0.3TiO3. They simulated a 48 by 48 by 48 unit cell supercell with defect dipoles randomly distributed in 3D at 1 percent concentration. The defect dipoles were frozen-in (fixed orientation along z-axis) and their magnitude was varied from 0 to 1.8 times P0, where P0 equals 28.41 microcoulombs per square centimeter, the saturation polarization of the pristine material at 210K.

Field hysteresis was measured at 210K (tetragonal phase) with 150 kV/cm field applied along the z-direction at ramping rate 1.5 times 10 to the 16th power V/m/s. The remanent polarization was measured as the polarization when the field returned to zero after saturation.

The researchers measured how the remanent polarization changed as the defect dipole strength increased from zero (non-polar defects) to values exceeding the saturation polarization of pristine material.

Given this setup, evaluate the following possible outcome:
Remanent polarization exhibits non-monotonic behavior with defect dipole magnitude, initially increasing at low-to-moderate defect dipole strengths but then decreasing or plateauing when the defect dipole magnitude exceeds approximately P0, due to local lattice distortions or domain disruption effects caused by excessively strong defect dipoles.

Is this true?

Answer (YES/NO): NO